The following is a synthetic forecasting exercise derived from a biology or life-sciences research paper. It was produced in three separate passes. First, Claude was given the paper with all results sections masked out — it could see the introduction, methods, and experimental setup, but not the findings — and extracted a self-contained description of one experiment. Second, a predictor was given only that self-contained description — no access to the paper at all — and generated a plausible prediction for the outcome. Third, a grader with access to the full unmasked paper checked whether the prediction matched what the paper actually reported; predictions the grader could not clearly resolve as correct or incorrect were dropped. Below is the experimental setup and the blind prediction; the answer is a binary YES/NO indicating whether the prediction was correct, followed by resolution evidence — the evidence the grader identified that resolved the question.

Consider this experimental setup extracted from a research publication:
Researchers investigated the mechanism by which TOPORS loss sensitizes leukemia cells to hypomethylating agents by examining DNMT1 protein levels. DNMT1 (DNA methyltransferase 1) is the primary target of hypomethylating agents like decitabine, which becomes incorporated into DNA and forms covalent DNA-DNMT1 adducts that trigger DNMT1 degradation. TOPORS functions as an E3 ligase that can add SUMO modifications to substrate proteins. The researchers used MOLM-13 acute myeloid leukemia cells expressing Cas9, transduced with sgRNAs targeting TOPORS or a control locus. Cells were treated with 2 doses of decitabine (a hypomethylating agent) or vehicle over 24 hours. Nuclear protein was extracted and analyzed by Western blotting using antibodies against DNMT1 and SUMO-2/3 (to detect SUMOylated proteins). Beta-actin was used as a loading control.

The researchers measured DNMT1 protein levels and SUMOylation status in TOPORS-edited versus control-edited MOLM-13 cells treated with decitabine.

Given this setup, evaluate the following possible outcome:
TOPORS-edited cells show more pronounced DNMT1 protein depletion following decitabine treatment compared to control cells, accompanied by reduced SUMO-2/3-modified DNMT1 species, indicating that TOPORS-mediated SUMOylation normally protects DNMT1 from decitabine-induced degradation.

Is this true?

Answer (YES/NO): NO